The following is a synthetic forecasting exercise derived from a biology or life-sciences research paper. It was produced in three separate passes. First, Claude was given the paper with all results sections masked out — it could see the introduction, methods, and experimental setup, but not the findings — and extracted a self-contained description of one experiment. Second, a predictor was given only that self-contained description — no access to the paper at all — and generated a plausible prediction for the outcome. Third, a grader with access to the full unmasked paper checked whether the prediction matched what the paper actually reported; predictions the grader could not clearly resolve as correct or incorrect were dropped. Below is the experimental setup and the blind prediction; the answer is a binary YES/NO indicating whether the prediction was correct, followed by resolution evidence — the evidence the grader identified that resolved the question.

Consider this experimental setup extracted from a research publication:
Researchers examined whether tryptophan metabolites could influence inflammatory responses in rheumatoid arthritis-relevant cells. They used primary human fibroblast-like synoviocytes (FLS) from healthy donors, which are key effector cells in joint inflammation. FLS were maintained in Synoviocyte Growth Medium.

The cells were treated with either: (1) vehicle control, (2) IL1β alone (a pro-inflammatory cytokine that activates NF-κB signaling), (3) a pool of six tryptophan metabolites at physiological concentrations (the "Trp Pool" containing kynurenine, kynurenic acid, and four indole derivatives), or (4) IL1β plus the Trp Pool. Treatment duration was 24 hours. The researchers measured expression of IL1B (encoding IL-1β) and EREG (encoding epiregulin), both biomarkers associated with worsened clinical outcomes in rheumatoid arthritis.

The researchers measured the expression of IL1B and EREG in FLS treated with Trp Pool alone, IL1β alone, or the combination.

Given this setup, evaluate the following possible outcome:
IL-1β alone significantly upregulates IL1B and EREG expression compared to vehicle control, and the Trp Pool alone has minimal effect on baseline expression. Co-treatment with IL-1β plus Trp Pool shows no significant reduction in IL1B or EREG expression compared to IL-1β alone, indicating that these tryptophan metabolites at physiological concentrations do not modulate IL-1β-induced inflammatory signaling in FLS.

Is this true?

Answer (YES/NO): NO